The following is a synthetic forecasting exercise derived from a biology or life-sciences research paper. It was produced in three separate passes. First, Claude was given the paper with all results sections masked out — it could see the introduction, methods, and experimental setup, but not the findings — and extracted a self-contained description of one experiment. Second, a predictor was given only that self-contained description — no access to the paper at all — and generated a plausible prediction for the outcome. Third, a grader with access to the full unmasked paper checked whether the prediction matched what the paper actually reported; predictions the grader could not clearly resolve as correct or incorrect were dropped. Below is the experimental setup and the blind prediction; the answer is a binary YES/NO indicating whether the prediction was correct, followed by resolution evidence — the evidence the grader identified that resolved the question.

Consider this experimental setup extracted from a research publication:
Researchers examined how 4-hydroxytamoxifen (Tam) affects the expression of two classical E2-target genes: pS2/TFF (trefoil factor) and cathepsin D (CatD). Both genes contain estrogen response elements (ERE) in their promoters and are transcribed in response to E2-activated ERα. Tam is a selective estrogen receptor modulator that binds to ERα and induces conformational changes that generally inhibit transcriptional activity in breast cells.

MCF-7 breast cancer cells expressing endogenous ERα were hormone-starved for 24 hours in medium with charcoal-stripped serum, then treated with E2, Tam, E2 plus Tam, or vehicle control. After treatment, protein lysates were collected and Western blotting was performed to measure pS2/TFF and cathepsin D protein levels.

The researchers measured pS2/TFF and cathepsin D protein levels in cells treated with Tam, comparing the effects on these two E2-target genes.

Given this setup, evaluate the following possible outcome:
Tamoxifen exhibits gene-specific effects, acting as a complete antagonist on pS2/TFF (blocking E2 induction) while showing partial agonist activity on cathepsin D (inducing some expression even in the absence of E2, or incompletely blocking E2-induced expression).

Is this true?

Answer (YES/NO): YES